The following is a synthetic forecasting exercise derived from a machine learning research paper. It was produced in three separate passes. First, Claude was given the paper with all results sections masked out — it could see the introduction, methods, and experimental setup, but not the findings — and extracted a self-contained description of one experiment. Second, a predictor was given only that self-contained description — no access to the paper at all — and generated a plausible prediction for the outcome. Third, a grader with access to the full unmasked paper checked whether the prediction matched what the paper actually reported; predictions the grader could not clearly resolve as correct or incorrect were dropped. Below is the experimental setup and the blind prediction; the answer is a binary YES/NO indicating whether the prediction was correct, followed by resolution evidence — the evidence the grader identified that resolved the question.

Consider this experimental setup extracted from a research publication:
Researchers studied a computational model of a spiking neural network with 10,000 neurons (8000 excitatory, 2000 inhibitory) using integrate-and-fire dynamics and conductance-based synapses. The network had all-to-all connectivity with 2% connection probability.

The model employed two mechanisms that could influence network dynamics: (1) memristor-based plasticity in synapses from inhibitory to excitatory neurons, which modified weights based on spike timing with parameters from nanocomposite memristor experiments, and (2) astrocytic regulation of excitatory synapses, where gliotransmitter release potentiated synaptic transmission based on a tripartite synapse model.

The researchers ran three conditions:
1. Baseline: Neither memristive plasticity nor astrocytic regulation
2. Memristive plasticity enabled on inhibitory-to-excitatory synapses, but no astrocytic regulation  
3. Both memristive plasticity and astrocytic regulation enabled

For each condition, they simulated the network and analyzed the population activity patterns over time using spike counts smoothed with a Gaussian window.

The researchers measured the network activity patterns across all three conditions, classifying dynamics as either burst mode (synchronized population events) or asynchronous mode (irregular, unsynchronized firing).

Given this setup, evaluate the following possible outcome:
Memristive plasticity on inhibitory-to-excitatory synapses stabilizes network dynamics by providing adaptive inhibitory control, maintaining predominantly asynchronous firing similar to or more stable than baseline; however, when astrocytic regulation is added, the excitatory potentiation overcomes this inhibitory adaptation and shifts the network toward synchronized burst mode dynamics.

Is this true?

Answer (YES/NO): NO